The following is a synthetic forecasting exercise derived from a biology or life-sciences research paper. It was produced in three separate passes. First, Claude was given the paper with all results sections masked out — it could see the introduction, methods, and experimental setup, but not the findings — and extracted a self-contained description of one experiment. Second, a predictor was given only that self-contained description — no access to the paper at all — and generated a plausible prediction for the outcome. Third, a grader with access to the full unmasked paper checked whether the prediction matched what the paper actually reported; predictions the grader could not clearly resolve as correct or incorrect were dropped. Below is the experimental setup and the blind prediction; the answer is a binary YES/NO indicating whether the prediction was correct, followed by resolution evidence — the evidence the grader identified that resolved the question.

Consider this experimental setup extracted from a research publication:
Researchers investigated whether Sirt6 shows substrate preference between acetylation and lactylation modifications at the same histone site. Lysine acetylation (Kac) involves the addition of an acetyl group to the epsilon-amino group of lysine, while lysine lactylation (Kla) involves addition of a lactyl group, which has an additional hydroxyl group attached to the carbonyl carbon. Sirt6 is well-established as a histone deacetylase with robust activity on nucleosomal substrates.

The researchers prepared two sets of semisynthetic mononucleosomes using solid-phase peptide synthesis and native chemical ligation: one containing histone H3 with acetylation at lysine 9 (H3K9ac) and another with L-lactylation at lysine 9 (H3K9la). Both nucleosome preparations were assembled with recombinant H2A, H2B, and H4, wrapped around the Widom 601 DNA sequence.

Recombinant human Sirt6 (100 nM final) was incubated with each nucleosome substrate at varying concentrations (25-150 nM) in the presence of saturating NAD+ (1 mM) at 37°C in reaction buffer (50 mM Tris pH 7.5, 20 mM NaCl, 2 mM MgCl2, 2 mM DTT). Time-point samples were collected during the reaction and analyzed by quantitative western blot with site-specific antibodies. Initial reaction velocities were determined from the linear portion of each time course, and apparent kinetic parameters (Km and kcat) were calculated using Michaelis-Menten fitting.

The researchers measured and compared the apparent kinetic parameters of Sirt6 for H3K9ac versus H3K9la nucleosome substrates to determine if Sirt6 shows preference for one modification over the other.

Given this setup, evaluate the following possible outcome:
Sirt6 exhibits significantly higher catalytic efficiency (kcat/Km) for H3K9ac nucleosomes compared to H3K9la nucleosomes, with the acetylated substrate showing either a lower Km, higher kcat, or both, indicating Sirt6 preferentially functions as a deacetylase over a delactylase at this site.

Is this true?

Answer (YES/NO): YES